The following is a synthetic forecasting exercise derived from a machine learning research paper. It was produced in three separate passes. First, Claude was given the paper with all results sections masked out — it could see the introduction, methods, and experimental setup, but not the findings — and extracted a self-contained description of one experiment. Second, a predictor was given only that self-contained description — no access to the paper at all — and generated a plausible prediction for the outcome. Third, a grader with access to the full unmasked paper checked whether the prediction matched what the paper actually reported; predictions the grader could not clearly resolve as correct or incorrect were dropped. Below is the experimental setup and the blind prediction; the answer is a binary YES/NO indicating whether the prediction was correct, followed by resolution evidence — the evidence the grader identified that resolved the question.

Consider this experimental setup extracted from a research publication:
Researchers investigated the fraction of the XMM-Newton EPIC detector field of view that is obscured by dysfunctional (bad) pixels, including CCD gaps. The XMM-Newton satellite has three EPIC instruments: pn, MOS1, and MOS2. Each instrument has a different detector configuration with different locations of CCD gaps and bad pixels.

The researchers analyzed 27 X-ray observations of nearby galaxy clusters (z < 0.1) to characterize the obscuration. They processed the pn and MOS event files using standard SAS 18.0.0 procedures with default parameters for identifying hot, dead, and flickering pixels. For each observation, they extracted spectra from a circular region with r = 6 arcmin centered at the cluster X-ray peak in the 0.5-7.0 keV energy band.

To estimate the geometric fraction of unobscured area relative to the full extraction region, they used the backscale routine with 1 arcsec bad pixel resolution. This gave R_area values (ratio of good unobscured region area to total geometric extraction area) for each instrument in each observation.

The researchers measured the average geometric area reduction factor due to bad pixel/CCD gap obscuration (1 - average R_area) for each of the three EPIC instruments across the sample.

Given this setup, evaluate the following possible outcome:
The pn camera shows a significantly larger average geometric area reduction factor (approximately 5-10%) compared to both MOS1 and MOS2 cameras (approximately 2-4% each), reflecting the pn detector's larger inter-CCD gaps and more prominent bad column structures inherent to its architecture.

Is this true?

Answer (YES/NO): NO